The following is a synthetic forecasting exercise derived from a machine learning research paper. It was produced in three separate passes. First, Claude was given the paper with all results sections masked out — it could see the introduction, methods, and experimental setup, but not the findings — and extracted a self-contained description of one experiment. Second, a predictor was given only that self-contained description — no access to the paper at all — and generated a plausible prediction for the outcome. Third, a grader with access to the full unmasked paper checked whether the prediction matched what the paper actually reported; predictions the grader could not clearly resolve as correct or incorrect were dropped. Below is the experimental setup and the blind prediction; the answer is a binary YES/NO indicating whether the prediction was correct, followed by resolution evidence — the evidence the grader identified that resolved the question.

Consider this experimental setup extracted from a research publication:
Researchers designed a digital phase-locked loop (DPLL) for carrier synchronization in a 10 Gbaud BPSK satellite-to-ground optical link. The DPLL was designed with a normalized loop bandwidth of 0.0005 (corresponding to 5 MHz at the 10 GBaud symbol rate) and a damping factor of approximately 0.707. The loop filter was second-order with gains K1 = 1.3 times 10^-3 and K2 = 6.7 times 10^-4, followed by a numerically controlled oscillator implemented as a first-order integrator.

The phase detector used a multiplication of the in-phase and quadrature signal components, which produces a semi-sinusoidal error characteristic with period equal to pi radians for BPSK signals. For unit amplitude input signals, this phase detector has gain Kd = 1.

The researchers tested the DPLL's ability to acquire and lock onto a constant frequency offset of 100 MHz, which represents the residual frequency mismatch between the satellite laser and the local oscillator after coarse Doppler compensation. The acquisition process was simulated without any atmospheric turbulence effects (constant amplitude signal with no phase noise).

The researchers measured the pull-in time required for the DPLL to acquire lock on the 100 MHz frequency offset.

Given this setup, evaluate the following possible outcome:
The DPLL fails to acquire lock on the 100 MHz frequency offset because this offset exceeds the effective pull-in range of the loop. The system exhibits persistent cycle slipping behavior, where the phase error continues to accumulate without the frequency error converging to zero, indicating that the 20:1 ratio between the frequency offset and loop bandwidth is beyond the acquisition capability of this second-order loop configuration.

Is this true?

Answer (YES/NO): NO